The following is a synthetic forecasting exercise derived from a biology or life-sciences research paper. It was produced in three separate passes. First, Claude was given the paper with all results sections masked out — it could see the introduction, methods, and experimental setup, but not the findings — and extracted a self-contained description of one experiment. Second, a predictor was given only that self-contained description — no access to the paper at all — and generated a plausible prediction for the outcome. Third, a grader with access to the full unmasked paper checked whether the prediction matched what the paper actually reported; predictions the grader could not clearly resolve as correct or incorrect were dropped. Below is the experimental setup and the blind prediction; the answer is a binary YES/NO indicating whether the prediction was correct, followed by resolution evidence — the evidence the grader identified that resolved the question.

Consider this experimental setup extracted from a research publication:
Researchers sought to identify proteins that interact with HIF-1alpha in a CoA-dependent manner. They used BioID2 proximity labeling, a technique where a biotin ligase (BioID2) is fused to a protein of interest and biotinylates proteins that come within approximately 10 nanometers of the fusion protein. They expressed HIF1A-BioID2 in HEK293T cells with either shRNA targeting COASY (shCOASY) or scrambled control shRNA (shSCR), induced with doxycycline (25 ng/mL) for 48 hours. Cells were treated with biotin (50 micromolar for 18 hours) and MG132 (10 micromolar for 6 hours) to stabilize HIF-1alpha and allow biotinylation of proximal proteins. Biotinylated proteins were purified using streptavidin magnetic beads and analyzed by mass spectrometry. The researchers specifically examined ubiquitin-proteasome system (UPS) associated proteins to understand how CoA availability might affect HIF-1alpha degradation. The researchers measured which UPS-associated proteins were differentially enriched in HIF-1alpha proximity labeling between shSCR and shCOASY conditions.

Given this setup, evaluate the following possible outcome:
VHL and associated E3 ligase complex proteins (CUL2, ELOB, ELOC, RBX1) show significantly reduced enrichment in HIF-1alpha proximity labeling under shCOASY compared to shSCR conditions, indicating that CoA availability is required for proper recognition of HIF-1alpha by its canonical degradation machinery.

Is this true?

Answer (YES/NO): NO